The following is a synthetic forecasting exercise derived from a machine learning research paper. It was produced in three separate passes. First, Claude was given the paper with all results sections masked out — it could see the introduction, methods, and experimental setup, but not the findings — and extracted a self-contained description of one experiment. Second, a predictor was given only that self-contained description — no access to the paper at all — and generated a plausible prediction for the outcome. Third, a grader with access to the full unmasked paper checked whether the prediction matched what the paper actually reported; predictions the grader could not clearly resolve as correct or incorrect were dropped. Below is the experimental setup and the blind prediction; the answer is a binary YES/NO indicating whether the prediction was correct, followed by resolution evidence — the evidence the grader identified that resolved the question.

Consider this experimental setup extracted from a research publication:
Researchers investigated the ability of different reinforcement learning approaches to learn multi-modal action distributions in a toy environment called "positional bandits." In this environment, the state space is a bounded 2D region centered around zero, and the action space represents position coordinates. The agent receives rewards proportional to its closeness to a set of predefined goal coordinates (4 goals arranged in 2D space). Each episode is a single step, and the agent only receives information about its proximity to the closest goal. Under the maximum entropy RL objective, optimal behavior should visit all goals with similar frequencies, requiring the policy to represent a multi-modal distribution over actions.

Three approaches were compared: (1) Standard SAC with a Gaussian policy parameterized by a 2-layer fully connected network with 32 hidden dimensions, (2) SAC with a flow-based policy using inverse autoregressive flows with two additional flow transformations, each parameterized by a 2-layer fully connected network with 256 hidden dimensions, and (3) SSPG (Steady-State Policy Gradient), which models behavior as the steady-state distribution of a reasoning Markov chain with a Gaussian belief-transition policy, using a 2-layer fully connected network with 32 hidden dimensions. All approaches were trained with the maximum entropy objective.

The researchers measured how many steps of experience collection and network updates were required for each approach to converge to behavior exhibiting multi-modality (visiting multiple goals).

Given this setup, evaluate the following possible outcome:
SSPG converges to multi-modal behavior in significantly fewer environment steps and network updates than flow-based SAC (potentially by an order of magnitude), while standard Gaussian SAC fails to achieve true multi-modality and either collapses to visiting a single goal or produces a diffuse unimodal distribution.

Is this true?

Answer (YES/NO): NO